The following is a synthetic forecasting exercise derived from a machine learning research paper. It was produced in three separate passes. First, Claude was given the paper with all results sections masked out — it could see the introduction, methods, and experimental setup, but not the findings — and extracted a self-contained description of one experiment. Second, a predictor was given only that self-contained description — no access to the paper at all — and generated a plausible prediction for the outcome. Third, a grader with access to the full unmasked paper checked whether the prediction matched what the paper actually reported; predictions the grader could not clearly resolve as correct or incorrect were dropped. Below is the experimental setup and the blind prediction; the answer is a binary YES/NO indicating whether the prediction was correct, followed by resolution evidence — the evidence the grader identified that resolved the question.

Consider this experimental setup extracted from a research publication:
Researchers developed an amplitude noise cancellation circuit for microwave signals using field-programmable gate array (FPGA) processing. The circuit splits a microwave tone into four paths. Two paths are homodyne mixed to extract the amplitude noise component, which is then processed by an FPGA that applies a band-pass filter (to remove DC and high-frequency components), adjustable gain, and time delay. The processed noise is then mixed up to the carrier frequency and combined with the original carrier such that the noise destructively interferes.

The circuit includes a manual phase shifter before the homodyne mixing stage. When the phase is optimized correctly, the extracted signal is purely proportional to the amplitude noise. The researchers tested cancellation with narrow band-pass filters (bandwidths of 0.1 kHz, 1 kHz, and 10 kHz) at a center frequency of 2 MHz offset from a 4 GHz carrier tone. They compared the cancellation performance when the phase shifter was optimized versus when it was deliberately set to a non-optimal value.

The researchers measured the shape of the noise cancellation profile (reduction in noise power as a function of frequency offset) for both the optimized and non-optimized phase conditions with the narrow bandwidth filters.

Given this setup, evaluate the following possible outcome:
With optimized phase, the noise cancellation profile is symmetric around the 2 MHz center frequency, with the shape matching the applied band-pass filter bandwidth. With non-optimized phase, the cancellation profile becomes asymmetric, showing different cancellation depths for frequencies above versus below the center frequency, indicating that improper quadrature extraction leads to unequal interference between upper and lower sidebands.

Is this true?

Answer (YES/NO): YES